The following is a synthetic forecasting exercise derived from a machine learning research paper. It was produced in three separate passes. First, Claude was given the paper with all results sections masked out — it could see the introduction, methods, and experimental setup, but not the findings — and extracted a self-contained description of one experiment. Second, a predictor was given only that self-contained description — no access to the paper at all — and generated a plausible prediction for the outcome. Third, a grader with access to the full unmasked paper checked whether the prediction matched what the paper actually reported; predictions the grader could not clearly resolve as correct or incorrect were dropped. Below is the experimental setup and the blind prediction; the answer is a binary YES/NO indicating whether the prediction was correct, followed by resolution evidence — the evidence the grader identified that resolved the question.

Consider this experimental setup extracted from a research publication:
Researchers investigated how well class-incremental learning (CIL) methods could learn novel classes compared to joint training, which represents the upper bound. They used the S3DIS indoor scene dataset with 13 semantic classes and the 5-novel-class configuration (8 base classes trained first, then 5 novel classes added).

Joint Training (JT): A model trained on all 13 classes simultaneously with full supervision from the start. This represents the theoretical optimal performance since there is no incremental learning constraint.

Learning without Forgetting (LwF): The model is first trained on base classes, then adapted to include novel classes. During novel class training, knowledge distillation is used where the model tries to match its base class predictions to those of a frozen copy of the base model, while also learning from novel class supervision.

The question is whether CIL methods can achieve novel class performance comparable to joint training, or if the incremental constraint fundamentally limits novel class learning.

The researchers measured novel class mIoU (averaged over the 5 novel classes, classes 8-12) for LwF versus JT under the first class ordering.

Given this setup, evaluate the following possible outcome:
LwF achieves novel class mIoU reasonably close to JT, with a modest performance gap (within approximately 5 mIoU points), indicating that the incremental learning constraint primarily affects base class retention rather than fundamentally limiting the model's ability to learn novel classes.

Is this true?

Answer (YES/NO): YES